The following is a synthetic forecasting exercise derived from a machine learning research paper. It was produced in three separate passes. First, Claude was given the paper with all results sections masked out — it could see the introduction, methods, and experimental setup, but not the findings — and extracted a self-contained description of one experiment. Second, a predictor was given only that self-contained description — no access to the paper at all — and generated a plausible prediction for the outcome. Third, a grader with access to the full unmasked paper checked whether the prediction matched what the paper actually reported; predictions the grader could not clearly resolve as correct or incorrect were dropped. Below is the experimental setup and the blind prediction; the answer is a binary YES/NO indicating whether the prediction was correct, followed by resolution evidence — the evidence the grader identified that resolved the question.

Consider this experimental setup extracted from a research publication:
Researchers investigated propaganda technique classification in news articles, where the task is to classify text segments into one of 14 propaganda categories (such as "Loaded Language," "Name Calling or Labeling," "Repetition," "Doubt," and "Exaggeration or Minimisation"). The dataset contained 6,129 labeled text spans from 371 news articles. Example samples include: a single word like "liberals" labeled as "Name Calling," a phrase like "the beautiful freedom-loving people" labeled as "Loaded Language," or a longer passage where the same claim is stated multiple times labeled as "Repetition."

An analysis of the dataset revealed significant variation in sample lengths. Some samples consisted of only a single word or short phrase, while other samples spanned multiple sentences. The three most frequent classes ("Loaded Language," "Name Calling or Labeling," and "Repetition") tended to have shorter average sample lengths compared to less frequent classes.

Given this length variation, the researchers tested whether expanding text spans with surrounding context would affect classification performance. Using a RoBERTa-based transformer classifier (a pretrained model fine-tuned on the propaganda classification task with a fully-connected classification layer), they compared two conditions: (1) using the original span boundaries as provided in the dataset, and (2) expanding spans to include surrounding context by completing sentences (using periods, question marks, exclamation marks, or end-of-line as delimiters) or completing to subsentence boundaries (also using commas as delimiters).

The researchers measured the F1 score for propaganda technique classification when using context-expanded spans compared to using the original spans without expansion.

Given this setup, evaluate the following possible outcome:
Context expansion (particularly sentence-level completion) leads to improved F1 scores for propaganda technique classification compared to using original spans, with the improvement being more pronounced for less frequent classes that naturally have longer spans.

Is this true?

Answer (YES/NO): NO